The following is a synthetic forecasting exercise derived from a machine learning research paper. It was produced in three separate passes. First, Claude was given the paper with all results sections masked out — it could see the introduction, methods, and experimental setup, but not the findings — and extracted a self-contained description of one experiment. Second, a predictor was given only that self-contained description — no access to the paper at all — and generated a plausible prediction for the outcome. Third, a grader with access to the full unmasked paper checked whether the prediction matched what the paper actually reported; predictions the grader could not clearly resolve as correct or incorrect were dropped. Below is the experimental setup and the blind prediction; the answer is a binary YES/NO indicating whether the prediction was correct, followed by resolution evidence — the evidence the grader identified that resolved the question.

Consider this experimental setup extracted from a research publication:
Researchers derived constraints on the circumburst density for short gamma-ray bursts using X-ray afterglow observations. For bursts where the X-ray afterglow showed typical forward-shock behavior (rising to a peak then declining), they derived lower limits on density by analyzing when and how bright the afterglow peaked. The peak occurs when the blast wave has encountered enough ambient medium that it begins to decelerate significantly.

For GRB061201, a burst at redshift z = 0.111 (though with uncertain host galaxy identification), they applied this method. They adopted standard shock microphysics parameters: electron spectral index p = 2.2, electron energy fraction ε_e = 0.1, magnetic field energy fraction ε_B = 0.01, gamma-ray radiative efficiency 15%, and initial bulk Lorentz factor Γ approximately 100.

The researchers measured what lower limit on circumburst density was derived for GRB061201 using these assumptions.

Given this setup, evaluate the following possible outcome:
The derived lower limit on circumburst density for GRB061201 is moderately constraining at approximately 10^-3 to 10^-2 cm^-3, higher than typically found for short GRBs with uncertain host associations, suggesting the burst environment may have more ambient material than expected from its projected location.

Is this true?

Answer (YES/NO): NO